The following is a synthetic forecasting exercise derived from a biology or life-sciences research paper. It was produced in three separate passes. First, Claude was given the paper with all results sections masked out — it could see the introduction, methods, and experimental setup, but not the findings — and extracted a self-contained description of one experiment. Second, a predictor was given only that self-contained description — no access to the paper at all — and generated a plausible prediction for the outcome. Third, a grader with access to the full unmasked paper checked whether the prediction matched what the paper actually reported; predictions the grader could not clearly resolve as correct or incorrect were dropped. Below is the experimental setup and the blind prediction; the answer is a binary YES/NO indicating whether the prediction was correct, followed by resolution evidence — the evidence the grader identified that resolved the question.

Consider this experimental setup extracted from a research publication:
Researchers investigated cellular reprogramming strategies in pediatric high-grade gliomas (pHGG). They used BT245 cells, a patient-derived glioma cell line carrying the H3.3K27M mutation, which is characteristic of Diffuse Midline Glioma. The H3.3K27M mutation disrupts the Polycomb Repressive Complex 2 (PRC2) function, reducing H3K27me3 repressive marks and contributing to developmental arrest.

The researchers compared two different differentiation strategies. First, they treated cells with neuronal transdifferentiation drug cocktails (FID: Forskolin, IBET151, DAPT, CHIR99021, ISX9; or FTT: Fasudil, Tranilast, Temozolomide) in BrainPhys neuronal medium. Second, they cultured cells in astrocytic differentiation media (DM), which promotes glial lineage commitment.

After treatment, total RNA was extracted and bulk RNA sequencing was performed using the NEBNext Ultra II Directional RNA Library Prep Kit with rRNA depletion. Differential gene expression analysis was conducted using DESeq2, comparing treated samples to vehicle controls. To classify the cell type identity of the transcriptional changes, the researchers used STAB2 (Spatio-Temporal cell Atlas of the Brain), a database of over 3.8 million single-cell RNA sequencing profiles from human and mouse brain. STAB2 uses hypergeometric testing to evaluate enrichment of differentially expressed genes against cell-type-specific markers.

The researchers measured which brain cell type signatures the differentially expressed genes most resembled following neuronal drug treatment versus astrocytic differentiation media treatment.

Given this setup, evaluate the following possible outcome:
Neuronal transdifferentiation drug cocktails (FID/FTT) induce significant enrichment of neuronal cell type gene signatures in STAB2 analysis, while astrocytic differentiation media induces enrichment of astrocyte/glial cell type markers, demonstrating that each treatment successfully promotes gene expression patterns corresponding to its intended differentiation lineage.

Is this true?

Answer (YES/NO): YES